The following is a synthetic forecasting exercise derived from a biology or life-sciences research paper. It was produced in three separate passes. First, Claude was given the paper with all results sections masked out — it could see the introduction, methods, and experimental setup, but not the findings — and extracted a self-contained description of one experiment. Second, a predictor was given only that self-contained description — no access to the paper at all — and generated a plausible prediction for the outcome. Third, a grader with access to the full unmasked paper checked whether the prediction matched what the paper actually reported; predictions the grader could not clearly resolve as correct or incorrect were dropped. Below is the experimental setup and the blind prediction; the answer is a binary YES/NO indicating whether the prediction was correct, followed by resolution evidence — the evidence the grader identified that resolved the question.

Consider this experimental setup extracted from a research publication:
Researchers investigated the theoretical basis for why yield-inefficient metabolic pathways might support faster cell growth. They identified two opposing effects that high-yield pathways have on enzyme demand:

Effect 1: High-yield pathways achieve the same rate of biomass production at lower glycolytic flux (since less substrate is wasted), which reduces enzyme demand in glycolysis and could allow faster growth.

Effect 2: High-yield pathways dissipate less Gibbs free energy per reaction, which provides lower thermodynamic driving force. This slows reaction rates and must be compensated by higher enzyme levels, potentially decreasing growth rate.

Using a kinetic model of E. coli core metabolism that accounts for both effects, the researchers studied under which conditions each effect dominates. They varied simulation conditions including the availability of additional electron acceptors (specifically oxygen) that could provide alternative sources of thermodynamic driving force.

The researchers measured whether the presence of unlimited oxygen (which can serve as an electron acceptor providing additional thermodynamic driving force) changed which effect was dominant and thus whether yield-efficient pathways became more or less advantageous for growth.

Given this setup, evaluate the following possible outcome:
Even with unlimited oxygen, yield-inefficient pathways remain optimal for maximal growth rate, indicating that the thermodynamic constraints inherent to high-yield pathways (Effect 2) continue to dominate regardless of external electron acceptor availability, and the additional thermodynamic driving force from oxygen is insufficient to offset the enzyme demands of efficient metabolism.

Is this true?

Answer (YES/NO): NO